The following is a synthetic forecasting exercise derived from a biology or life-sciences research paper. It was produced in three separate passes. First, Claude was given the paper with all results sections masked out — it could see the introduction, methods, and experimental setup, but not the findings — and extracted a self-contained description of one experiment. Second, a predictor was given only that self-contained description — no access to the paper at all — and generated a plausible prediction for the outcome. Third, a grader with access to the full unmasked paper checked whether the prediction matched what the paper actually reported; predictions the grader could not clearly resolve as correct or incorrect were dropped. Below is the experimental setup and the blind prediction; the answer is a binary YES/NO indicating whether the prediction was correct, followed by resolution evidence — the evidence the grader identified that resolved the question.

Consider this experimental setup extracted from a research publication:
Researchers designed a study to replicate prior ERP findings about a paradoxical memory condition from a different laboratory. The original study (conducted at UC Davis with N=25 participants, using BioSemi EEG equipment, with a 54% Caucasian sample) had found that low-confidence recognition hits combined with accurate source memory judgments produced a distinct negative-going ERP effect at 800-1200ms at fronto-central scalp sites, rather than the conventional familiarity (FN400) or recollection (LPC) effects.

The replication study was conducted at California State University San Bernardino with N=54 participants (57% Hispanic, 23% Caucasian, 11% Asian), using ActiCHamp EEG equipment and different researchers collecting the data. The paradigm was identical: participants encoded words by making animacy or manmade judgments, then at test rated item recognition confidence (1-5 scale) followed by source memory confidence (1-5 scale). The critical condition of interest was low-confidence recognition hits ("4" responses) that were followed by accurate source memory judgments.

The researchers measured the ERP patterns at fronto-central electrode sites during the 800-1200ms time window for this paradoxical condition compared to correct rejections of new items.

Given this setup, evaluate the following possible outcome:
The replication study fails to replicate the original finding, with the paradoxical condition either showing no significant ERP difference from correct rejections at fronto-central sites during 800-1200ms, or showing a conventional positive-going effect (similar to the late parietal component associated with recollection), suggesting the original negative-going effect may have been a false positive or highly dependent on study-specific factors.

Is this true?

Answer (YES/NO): NO